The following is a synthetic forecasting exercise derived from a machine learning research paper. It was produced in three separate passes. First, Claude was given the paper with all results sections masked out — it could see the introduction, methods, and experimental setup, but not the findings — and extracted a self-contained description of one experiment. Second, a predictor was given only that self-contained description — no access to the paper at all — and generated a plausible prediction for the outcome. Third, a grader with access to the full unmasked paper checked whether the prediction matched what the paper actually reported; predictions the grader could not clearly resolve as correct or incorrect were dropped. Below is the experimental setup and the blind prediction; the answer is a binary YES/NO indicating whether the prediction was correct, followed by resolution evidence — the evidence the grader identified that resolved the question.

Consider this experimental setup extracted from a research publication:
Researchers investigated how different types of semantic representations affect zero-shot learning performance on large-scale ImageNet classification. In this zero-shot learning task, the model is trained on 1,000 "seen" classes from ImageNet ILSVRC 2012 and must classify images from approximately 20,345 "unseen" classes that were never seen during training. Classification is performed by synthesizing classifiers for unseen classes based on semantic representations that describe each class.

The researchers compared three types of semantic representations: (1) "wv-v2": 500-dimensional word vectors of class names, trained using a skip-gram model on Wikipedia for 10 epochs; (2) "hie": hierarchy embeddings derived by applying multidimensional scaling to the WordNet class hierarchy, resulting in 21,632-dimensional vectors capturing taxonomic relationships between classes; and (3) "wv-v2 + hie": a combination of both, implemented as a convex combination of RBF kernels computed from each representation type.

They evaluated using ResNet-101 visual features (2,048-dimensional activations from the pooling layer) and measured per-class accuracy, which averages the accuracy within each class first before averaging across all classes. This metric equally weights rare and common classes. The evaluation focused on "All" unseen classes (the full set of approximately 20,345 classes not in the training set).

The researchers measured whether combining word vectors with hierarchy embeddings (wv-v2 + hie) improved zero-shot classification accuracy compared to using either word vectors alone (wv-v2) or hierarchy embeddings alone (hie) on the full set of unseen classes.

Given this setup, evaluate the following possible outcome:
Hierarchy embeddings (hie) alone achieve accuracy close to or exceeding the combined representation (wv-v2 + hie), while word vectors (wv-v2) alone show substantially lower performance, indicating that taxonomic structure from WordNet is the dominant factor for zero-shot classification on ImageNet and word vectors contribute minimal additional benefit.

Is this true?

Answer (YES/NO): NO